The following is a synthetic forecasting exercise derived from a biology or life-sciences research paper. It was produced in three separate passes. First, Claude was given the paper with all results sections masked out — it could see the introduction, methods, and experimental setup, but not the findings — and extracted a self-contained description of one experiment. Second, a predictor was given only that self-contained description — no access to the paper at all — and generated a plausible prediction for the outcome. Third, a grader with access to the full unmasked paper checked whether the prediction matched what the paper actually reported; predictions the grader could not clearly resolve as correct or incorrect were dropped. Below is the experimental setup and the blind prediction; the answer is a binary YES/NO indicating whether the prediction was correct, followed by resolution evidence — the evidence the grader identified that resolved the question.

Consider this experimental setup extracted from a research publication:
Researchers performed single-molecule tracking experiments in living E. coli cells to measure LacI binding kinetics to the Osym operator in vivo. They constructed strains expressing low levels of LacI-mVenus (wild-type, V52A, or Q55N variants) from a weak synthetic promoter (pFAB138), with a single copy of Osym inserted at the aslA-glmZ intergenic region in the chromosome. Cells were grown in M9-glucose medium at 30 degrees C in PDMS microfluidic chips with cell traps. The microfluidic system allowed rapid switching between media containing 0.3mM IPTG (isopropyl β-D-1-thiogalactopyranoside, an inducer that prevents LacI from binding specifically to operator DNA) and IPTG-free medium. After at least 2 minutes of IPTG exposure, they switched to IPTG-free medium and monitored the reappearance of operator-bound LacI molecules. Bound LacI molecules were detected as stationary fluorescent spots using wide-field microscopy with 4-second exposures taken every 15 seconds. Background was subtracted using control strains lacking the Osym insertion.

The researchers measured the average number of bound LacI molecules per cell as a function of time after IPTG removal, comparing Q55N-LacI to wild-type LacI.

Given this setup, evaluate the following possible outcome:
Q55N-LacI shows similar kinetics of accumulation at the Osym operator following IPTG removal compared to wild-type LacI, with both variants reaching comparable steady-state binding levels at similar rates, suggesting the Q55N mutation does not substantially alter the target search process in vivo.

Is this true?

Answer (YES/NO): NO